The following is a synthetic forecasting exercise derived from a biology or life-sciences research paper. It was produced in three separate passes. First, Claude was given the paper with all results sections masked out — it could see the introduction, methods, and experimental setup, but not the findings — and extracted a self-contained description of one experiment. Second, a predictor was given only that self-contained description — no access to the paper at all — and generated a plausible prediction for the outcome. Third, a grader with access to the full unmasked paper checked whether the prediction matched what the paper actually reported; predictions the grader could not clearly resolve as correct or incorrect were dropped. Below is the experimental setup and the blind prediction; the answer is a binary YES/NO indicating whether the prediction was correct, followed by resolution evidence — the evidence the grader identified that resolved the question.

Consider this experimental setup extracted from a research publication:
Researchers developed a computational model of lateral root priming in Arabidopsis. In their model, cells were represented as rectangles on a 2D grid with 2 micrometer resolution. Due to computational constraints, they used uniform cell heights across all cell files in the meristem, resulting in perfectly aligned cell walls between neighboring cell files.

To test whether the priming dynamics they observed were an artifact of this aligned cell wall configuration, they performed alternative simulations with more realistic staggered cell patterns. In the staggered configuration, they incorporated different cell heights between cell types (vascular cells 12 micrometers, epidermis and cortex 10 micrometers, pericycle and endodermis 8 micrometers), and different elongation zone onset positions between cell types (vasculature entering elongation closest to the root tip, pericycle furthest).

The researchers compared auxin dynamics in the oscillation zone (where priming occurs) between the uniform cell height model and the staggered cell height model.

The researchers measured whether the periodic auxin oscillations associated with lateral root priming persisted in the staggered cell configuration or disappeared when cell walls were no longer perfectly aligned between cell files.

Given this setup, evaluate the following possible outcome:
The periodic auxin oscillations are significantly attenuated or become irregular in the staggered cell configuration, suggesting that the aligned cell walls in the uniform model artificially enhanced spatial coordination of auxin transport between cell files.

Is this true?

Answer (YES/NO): NO